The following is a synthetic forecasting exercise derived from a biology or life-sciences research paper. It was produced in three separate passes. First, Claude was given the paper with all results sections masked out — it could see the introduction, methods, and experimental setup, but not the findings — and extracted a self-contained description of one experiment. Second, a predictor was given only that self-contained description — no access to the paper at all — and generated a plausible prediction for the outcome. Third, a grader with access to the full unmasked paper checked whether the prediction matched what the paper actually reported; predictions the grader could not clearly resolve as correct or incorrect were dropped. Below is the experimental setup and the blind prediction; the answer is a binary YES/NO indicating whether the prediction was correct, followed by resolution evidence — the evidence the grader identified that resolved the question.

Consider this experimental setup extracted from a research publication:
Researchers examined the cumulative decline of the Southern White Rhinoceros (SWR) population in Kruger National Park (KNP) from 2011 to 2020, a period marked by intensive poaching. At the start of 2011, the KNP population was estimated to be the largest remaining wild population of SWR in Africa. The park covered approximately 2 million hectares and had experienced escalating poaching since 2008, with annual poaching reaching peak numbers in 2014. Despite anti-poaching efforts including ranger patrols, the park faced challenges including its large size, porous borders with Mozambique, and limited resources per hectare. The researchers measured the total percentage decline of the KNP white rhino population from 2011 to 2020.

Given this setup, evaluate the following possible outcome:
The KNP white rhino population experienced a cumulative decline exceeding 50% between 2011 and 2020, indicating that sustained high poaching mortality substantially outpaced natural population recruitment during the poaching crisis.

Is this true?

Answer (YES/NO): YES